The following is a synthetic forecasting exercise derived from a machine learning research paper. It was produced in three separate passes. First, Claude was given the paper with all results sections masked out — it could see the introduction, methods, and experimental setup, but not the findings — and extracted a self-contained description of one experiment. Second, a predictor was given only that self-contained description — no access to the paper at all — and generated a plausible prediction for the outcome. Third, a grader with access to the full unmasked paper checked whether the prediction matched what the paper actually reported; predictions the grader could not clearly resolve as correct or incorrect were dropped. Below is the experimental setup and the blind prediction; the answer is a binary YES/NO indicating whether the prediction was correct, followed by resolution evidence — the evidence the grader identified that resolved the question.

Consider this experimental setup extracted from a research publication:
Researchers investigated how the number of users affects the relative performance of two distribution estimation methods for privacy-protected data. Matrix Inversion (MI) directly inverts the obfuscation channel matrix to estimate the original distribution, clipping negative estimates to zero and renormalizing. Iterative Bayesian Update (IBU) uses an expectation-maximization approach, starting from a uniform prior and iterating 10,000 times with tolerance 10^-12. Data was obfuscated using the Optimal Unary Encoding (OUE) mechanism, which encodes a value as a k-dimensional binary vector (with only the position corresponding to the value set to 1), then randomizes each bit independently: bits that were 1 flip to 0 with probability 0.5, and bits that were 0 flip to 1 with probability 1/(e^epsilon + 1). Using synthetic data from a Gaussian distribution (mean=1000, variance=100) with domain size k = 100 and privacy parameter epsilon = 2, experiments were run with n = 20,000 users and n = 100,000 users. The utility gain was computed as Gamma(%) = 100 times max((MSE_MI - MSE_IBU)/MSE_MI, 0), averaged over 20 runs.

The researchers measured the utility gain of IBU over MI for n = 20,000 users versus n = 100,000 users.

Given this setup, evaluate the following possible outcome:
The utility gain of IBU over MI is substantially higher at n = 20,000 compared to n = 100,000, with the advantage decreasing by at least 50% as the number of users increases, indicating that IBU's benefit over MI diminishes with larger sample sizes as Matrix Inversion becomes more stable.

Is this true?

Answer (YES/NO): NO